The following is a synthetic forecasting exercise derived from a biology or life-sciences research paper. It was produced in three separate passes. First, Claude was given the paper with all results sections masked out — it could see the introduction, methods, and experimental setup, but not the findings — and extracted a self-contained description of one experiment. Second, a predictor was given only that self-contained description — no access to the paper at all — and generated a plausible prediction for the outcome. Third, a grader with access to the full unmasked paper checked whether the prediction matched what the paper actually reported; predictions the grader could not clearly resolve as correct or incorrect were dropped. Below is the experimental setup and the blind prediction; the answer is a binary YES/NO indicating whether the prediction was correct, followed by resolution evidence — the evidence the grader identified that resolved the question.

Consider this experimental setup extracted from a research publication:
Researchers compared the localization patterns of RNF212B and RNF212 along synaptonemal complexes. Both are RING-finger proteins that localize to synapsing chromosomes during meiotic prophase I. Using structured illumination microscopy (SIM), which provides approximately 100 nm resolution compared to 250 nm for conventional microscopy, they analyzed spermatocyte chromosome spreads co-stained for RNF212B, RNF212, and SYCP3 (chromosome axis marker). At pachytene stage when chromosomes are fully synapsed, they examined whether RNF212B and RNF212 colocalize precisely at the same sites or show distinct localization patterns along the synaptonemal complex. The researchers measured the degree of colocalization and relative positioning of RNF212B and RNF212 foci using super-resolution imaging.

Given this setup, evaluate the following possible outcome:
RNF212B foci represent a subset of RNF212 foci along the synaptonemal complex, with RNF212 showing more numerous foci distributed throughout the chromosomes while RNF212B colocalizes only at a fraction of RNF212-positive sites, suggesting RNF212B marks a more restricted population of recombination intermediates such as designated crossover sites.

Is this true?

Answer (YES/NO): NO